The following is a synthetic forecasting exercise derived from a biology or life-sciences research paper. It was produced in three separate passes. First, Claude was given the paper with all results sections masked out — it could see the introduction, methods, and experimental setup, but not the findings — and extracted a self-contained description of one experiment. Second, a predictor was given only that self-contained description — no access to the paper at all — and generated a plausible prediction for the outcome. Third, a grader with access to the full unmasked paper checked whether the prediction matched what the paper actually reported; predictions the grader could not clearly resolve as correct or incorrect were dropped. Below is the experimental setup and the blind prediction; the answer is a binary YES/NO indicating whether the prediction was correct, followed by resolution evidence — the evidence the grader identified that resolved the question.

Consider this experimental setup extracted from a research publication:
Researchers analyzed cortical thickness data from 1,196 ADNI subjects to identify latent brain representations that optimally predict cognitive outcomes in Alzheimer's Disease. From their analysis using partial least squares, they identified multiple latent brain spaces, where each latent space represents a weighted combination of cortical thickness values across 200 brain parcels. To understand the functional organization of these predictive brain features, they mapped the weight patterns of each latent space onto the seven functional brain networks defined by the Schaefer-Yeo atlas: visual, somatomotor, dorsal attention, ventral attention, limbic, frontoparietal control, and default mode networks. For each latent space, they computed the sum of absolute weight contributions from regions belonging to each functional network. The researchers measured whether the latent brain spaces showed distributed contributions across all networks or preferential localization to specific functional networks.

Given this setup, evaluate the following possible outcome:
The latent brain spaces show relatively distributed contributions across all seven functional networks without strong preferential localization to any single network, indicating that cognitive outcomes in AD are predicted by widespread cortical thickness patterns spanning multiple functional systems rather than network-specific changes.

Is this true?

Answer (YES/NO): NO